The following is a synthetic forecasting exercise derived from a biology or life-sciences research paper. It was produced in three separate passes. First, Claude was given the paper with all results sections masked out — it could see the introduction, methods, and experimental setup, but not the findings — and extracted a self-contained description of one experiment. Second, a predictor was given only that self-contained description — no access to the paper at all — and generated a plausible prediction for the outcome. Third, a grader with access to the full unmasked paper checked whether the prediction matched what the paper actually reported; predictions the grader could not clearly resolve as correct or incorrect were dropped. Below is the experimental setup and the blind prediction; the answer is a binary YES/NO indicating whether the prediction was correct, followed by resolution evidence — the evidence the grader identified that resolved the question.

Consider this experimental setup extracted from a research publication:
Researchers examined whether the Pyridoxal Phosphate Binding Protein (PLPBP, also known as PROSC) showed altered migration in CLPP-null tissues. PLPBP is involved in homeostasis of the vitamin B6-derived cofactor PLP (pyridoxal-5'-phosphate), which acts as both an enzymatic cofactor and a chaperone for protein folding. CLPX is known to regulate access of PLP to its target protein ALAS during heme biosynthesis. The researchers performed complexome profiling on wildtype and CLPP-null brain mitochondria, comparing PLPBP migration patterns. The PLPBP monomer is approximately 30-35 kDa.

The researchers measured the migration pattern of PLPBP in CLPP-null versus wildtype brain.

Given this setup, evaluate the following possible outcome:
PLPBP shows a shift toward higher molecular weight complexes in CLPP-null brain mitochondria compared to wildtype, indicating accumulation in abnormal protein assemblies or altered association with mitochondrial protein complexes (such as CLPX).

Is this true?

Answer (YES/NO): YES